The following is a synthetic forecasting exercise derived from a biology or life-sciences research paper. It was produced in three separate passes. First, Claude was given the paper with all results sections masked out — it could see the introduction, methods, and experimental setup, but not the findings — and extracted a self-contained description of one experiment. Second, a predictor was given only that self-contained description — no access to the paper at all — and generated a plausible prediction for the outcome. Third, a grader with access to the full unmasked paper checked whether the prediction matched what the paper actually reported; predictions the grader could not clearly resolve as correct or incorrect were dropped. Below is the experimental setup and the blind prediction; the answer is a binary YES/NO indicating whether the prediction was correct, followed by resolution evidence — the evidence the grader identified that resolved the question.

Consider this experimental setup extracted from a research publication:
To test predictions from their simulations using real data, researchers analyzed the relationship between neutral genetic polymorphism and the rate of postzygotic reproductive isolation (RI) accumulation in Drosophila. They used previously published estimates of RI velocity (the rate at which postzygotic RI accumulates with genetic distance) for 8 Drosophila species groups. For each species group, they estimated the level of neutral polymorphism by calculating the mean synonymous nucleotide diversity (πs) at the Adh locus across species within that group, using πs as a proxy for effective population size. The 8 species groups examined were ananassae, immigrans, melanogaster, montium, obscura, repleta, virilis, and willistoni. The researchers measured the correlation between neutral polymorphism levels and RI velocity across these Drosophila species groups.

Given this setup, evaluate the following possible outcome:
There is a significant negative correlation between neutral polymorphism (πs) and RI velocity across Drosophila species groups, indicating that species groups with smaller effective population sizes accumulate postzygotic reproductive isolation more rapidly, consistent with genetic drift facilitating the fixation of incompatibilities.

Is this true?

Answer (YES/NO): YES